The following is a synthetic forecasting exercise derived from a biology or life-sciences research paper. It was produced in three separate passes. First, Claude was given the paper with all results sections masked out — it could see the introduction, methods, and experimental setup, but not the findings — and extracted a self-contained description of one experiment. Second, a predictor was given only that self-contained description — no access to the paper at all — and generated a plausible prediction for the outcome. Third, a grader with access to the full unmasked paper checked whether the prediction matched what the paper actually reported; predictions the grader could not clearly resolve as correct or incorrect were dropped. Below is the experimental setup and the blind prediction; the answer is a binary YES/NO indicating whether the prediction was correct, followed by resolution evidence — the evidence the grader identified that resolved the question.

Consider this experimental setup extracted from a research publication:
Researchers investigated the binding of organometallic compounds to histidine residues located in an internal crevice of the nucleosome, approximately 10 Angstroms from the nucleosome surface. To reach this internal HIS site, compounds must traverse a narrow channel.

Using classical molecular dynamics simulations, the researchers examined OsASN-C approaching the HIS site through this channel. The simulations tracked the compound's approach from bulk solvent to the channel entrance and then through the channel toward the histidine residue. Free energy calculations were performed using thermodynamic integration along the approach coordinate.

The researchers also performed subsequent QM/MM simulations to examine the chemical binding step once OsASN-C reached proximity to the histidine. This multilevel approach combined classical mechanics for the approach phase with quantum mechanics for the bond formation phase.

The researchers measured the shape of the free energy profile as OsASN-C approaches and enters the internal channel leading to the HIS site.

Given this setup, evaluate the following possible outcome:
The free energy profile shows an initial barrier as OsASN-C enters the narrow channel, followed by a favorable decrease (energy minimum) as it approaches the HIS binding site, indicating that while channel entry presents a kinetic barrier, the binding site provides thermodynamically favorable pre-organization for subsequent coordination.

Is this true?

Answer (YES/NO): NO